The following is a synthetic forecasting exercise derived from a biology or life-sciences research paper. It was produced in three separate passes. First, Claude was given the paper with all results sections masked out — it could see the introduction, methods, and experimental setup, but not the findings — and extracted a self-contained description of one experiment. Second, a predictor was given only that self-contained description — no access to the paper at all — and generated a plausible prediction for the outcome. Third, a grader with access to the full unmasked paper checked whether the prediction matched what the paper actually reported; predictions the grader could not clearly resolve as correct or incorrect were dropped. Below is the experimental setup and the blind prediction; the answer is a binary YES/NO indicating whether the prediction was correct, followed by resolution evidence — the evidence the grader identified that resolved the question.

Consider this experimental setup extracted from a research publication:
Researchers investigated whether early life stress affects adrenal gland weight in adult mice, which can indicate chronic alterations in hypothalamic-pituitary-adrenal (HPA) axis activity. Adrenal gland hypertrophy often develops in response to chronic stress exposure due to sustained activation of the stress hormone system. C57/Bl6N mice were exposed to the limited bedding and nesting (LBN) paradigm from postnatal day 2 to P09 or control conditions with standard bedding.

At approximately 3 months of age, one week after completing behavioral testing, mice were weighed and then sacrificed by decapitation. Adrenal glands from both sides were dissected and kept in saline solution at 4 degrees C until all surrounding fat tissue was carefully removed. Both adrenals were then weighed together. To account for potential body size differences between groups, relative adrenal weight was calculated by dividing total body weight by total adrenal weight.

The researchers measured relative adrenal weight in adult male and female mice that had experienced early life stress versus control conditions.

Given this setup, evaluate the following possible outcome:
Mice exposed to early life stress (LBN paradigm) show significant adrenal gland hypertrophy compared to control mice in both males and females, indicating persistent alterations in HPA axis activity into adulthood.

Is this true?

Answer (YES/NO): NO